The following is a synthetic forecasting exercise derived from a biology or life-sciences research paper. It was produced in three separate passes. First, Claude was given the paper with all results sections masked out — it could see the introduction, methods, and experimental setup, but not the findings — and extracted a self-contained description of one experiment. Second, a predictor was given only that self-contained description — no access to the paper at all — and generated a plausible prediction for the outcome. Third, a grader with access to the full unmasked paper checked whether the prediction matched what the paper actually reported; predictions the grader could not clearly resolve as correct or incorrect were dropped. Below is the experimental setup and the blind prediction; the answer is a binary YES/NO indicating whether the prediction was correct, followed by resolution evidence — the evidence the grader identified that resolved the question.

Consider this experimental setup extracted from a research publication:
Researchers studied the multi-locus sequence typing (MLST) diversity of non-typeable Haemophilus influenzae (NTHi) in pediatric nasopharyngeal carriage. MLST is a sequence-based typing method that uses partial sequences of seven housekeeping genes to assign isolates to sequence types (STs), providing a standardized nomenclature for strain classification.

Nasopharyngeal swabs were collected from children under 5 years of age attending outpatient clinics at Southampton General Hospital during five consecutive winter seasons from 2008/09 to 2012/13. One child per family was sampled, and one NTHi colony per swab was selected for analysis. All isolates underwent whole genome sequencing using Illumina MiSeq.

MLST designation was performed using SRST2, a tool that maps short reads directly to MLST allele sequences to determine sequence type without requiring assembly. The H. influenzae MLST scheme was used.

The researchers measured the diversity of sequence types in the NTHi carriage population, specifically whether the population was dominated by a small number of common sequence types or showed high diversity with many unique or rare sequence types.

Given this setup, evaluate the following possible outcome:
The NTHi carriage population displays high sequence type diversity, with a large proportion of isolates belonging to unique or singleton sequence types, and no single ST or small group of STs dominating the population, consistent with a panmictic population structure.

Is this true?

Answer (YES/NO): NO